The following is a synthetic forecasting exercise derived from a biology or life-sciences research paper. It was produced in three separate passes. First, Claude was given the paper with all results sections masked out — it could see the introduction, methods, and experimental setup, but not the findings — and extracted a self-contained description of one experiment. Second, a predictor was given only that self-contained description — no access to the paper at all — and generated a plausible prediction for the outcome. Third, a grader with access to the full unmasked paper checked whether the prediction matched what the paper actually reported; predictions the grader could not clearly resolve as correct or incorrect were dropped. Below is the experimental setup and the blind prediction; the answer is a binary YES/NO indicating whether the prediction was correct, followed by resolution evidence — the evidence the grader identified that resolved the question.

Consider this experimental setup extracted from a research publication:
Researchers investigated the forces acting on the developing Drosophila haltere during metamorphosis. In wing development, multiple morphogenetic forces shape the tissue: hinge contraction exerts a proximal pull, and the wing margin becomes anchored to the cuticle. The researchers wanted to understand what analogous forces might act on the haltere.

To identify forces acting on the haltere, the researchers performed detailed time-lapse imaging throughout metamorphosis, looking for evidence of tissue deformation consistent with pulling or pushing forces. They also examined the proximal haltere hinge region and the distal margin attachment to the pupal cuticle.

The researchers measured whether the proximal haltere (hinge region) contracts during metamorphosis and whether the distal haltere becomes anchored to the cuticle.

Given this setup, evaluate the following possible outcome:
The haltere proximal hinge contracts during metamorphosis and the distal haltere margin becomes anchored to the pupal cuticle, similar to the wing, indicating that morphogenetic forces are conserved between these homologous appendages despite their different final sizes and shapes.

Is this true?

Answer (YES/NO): YES